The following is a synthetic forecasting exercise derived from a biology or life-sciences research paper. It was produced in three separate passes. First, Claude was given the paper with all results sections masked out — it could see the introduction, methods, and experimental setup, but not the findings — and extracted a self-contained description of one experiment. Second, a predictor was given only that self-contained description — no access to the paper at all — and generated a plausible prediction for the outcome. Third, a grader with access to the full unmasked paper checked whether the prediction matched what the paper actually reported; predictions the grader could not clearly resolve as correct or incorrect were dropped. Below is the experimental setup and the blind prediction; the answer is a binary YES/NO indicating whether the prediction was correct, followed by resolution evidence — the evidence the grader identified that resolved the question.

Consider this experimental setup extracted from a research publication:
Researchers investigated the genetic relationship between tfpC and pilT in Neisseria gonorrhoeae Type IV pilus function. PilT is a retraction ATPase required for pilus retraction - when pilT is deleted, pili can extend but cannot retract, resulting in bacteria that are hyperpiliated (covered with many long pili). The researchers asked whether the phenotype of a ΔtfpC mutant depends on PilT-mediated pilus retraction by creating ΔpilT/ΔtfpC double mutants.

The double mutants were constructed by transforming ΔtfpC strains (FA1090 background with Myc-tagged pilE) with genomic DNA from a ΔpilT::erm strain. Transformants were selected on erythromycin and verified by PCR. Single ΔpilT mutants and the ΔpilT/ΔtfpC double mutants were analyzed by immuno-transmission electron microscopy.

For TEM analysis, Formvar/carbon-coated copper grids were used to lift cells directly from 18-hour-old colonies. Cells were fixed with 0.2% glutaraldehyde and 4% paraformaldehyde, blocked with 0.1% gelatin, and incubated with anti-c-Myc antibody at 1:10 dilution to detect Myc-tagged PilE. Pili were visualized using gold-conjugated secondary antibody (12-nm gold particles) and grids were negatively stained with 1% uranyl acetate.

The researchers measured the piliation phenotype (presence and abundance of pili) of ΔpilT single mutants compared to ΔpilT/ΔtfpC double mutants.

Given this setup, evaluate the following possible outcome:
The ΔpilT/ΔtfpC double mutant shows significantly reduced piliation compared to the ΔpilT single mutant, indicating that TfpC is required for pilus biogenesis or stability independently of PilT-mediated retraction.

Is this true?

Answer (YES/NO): NO